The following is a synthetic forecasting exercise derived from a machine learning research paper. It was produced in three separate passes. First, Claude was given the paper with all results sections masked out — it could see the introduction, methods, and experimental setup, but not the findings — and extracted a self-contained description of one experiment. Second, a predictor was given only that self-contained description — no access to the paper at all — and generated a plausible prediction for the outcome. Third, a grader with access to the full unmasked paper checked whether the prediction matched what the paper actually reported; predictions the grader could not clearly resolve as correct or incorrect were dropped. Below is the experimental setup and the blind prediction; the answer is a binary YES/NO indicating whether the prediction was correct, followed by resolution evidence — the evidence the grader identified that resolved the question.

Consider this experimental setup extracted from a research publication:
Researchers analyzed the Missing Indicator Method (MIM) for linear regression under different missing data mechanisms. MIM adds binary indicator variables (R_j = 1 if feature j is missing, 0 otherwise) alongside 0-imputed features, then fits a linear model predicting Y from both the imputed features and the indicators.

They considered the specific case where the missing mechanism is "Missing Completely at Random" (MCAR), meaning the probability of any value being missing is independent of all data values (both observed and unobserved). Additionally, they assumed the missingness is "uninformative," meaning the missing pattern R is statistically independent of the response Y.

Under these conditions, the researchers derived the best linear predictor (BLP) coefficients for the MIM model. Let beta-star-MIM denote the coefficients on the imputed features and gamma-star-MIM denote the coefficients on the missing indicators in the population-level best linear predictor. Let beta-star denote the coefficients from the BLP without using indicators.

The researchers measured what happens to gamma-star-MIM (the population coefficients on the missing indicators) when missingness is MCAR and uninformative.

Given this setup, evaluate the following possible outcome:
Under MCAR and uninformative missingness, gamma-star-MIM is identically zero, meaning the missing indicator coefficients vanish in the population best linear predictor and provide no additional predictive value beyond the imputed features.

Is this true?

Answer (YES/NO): YES